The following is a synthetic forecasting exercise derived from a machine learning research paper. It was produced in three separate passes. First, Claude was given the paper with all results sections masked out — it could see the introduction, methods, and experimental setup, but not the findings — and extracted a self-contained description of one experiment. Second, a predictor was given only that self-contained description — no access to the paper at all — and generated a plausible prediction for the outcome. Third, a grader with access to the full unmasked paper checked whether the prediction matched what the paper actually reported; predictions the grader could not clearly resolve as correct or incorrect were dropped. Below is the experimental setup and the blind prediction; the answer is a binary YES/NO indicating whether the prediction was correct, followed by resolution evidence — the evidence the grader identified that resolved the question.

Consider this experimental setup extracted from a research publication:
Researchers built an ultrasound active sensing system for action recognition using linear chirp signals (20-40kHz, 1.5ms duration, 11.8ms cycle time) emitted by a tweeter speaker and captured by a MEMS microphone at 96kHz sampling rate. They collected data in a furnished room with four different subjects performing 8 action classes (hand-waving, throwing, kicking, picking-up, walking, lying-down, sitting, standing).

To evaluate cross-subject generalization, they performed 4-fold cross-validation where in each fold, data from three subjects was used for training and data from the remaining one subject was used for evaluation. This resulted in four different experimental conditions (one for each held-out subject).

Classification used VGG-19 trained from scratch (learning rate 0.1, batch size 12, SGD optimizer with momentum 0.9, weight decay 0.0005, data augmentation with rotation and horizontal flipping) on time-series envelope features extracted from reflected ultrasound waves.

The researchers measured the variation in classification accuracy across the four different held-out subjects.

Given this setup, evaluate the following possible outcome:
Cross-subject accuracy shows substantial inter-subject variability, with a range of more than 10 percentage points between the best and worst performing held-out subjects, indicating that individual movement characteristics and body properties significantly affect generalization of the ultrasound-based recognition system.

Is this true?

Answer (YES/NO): YES